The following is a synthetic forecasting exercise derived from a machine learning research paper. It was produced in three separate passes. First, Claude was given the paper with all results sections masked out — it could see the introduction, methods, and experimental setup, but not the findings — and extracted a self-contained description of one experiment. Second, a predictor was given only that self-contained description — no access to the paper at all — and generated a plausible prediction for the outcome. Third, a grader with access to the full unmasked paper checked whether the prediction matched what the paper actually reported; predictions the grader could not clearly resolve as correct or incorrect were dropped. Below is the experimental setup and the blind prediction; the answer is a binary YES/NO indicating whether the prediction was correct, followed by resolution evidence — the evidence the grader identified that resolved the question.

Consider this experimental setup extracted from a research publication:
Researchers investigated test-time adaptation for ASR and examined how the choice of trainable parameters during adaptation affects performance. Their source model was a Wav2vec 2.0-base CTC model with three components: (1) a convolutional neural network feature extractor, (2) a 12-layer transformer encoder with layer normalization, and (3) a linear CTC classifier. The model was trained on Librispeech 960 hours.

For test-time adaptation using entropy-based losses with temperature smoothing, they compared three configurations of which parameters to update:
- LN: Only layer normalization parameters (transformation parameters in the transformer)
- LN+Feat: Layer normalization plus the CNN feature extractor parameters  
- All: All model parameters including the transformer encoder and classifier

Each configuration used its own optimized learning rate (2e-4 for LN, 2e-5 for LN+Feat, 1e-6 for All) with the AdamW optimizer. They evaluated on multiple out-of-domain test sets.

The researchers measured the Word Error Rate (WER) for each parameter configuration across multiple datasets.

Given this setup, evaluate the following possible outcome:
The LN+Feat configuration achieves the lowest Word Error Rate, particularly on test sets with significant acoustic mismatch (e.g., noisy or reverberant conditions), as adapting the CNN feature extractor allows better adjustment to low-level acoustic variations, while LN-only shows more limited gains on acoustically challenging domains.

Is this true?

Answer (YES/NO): YES